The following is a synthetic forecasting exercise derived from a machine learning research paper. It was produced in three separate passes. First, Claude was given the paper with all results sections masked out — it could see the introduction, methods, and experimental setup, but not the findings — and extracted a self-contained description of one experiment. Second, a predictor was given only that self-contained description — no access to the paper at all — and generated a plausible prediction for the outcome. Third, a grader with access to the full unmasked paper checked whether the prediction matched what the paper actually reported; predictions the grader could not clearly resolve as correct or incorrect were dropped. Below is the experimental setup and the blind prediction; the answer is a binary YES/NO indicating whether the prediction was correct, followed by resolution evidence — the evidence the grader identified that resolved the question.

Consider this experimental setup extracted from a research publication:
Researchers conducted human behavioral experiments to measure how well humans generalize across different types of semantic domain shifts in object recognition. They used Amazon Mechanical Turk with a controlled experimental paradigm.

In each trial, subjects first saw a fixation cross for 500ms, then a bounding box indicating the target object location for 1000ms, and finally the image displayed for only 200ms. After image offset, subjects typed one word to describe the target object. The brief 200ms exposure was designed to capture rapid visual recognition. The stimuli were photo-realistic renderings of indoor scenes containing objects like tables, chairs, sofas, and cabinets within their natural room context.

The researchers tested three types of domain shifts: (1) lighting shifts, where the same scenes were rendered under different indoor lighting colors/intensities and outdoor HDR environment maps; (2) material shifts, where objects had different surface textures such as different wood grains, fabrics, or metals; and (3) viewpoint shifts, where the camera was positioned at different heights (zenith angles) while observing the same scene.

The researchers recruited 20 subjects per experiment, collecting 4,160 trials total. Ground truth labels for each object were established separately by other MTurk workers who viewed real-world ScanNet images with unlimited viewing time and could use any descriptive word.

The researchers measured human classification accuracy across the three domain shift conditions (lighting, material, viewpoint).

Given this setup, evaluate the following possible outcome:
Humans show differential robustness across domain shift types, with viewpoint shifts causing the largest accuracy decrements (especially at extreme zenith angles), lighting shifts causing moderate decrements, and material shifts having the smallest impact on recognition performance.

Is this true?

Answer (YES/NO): NO